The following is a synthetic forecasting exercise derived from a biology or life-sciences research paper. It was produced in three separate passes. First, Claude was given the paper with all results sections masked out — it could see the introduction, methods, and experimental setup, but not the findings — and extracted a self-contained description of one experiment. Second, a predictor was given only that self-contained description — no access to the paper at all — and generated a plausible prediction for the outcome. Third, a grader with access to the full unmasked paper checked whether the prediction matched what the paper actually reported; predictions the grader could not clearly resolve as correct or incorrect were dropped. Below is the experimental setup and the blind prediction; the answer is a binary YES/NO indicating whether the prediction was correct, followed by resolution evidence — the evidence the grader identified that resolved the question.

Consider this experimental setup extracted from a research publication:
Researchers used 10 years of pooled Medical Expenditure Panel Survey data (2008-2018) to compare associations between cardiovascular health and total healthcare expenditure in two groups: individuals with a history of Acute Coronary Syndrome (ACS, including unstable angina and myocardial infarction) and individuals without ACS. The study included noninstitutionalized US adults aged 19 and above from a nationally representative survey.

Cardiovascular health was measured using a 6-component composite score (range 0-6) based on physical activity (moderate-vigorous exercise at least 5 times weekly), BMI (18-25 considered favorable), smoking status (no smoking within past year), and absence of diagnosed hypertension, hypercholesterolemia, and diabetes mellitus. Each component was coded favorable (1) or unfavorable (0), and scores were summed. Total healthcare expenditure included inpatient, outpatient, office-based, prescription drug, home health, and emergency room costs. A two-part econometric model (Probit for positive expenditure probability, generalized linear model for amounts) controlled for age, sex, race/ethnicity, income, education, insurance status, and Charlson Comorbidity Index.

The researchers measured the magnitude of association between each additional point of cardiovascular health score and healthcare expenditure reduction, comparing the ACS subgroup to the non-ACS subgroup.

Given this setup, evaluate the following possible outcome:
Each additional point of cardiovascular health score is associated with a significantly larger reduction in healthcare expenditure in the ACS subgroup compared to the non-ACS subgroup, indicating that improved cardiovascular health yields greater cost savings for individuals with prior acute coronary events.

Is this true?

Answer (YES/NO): NO